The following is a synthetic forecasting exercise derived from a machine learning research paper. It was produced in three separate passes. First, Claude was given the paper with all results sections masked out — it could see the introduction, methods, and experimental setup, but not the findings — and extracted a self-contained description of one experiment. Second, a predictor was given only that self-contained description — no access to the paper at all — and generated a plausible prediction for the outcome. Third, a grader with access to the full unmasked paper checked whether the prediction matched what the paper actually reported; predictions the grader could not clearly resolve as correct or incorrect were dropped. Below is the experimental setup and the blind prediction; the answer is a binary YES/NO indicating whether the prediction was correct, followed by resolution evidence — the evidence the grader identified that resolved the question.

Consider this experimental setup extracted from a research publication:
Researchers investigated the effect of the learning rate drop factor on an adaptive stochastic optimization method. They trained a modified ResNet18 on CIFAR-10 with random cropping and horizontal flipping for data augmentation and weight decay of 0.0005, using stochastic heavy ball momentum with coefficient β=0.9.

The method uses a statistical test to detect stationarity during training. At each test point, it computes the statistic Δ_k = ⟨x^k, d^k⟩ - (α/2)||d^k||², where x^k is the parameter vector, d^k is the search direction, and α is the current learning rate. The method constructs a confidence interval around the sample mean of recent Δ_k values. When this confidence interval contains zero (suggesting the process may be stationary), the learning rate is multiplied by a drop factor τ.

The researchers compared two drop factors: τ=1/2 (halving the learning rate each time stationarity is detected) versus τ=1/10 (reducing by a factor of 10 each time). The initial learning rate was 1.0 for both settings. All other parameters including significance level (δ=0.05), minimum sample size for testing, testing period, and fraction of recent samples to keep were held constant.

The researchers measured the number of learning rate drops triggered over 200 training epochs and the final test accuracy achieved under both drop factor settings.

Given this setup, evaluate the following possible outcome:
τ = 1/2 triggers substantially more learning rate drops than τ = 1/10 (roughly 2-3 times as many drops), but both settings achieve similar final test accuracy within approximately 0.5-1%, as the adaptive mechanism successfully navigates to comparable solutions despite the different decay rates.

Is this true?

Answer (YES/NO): NO